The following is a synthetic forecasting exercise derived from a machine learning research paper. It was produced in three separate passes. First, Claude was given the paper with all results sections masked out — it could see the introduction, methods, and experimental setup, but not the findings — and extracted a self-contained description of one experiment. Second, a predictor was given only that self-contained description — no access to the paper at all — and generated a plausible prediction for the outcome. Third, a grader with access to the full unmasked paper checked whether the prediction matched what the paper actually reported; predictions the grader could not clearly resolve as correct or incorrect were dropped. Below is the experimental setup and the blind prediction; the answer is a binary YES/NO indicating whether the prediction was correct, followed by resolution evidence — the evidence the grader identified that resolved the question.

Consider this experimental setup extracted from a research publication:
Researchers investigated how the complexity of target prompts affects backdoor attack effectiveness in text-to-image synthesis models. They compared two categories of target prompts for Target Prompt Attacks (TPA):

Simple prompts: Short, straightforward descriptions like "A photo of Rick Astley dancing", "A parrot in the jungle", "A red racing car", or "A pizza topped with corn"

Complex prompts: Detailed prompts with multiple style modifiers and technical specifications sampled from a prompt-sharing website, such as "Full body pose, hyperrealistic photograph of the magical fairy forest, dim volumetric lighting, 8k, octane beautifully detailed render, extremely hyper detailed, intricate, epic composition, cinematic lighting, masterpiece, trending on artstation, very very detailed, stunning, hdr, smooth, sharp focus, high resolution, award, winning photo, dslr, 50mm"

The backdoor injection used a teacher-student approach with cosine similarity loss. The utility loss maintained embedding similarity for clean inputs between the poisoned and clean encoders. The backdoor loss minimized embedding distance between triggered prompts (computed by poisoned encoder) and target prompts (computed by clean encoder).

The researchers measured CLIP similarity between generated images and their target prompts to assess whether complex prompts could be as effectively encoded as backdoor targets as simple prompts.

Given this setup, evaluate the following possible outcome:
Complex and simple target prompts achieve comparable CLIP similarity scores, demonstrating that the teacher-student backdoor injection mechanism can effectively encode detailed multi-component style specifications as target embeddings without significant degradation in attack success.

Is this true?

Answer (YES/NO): NO